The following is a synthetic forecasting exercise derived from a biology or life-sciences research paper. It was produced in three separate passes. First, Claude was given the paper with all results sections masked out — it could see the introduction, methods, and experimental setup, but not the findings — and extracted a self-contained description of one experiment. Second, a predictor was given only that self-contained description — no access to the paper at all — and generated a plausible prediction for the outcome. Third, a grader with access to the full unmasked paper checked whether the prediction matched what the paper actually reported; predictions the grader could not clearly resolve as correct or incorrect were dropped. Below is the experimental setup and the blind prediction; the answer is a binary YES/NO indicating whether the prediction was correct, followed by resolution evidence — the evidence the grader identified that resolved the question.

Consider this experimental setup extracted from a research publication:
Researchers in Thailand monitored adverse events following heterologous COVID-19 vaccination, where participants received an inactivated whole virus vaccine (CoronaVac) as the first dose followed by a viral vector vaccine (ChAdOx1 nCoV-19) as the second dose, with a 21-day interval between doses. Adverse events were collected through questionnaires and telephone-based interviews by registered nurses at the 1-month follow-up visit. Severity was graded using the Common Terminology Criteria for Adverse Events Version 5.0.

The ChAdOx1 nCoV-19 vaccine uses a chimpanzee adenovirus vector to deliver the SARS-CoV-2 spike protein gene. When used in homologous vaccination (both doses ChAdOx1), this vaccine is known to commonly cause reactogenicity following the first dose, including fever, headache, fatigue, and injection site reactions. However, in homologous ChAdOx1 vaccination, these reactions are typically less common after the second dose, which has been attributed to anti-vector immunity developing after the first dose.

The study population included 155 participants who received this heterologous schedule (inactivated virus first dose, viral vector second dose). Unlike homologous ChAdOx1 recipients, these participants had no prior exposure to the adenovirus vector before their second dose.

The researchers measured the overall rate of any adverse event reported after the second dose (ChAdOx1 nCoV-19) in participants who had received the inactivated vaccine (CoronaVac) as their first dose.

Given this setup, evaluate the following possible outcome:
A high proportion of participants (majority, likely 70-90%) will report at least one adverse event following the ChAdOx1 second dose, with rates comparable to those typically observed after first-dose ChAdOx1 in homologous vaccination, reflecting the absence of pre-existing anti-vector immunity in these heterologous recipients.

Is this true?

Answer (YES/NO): YES